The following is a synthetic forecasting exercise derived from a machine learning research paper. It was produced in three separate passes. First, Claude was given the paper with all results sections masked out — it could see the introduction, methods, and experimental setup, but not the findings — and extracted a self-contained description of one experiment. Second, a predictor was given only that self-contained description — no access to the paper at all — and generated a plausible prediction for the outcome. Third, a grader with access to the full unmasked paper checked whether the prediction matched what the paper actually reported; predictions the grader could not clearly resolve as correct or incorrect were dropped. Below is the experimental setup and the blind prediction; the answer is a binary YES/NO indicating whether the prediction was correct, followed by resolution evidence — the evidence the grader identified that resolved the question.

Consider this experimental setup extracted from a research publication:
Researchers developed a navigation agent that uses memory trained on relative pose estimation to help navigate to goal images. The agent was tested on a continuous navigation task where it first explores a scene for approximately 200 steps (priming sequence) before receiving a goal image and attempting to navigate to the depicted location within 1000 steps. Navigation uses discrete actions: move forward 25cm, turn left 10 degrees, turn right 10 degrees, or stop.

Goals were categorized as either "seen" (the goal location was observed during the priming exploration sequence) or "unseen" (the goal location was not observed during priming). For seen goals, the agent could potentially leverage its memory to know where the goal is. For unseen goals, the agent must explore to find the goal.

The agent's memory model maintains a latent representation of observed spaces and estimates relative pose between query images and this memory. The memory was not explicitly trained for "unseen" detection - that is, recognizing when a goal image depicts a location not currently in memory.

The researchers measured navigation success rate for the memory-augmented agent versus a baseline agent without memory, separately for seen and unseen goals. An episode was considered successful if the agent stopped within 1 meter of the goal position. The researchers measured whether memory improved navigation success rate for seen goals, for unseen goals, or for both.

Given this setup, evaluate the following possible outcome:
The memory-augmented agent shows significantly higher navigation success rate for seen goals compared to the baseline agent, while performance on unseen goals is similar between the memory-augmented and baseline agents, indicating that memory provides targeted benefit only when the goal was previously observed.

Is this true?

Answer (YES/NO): NO